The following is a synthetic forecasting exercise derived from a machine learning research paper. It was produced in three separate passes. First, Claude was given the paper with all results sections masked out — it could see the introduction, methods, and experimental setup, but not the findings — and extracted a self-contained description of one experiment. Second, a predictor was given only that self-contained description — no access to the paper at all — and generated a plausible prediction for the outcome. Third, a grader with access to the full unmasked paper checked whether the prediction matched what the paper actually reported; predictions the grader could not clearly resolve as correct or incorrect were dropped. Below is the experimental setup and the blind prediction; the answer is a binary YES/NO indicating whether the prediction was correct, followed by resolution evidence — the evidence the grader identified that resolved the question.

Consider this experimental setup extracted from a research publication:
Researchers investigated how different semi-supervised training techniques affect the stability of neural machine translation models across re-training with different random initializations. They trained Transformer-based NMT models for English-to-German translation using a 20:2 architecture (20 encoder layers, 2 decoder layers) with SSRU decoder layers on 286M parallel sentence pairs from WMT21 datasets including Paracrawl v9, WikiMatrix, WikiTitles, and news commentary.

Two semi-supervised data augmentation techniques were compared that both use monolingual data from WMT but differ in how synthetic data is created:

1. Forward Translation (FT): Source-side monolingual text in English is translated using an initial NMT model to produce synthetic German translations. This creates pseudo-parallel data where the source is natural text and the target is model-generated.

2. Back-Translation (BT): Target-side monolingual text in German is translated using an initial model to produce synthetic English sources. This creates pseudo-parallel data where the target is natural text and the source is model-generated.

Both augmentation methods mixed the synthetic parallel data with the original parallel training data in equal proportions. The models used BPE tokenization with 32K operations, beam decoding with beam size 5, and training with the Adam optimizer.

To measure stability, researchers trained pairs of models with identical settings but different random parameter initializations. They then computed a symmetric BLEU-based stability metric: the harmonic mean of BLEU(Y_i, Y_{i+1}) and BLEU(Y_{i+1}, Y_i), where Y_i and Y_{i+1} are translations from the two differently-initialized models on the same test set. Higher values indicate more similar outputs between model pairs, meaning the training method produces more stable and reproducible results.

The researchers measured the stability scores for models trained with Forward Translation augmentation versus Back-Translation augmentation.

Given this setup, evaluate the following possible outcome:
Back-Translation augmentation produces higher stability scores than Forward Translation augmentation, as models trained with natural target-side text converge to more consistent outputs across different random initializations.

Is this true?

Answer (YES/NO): NO